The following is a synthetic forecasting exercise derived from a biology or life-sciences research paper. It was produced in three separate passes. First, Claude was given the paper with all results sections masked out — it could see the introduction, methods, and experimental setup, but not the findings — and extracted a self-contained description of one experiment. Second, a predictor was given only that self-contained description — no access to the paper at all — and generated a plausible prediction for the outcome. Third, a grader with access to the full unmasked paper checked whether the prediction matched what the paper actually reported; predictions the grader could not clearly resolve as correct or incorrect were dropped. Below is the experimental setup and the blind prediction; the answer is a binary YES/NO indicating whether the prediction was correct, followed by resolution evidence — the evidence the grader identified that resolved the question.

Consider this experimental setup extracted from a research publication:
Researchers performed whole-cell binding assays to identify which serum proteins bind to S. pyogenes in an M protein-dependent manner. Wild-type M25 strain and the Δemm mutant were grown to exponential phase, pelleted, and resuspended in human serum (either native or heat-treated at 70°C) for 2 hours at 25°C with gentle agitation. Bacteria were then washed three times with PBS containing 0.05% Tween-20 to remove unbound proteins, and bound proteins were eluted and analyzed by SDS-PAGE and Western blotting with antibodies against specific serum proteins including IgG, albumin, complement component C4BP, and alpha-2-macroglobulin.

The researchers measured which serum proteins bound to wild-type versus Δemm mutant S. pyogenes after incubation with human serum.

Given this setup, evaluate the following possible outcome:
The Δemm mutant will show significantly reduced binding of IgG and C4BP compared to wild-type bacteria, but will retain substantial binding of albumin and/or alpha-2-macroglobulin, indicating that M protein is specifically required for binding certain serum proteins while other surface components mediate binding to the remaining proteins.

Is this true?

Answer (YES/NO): NO